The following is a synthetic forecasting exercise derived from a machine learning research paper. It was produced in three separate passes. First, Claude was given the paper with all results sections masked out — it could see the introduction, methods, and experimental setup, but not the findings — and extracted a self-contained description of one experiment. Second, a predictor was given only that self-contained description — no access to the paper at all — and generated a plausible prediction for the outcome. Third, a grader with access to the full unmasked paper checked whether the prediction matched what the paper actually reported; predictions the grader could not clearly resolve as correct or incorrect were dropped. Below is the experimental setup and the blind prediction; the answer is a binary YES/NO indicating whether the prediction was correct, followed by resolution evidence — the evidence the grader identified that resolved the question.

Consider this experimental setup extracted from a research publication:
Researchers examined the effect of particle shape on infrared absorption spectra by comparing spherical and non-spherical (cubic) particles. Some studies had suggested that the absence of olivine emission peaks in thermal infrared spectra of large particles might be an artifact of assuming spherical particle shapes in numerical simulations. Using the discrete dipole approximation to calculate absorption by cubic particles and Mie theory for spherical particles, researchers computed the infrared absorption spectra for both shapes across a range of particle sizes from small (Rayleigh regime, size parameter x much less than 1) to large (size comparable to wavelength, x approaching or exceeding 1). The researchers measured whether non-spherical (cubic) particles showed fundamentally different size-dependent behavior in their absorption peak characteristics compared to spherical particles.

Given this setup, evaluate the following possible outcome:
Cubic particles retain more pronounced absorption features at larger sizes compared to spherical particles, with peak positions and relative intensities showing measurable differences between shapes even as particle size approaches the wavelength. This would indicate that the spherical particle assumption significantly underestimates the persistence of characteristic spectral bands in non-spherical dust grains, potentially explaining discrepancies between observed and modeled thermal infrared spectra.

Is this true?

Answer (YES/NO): NO